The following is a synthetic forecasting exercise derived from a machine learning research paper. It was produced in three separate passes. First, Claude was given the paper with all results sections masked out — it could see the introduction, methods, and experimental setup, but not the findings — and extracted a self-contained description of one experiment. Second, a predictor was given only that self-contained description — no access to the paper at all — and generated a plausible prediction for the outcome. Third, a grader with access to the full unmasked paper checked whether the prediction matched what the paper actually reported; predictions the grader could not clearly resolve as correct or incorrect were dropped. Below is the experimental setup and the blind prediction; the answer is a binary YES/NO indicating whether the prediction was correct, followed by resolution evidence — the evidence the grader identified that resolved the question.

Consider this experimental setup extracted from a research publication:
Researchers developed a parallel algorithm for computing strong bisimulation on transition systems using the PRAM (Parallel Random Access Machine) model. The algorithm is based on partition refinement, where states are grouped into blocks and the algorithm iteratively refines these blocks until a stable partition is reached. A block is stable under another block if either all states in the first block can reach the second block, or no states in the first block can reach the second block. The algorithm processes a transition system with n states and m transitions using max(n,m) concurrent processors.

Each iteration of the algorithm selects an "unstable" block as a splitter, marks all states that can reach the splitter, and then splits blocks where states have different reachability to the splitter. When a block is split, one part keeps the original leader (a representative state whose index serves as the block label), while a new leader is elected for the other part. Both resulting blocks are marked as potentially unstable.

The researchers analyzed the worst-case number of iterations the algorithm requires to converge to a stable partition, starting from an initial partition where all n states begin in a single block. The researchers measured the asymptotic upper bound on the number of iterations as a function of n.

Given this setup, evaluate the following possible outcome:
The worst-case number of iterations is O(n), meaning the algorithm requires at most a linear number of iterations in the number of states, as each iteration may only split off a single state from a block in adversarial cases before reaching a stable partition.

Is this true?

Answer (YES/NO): YES